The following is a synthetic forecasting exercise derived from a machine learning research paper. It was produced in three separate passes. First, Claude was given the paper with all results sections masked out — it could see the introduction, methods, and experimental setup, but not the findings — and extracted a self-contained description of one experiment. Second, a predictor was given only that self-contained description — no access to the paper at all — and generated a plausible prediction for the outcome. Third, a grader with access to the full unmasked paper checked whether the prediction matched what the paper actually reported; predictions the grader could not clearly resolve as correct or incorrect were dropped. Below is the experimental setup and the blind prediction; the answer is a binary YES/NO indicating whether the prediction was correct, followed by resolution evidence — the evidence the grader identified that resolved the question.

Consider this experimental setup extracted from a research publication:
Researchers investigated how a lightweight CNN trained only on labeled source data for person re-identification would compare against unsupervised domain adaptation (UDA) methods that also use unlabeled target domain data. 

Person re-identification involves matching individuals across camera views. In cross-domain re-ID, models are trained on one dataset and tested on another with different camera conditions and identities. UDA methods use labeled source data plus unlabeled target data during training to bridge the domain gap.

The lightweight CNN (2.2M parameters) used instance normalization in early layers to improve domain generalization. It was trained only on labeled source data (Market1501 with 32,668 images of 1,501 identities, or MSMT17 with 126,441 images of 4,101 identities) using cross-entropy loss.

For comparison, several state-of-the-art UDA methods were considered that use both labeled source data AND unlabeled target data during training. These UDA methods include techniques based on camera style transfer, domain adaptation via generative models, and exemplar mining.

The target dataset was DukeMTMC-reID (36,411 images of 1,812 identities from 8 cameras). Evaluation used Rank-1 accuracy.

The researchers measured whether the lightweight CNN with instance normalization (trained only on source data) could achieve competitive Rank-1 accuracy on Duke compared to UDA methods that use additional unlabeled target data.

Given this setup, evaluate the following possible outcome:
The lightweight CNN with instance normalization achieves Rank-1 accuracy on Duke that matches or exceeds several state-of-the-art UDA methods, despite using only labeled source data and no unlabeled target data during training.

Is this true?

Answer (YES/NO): YES